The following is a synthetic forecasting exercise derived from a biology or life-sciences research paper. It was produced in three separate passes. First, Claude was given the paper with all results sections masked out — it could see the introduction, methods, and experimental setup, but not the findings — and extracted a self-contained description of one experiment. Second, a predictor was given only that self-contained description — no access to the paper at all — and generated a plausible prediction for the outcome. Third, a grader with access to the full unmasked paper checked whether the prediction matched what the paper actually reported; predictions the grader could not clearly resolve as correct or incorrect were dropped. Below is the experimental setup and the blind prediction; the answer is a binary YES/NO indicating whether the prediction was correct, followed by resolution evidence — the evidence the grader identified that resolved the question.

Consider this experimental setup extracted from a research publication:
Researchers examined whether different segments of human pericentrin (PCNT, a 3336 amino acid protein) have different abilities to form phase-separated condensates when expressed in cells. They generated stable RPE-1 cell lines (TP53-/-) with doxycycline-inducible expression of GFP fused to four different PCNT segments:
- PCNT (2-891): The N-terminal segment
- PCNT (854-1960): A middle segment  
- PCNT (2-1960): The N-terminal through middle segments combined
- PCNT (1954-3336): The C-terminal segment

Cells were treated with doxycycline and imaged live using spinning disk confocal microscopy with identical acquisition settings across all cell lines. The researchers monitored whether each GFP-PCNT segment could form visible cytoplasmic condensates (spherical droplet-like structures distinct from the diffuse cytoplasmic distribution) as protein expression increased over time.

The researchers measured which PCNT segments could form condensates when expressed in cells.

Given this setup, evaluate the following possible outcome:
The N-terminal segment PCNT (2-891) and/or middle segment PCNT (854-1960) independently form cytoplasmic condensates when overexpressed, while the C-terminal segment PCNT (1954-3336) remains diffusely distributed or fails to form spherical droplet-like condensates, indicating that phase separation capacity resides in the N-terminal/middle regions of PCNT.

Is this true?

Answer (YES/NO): YES